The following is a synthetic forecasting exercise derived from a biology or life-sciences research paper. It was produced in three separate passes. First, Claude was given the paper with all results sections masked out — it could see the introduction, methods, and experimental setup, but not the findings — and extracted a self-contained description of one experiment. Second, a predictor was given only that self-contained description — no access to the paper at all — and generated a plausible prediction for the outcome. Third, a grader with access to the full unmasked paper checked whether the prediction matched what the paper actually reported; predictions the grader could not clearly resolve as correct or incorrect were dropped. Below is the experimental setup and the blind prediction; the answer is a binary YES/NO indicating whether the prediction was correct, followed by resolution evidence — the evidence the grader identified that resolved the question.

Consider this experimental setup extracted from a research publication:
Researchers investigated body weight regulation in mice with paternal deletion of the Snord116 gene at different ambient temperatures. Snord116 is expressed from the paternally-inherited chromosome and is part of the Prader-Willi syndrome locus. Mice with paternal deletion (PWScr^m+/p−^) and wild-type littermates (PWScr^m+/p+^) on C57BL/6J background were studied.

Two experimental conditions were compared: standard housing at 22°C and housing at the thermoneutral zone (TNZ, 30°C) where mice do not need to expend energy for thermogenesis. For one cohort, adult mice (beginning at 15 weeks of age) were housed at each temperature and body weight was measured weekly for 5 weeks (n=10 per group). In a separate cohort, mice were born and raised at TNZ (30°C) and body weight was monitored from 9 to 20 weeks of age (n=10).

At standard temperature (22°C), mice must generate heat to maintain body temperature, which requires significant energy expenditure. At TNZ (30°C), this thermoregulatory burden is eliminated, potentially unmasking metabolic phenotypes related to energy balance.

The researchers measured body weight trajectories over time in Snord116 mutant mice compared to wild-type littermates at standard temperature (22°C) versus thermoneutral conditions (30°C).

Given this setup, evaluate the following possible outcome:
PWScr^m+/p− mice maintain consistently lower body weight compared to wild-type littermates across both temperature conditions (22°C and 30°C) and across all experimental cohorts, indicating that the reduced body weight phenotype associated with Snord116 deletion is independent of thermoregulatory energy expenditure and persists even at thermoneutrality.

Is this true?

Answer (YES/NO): YES